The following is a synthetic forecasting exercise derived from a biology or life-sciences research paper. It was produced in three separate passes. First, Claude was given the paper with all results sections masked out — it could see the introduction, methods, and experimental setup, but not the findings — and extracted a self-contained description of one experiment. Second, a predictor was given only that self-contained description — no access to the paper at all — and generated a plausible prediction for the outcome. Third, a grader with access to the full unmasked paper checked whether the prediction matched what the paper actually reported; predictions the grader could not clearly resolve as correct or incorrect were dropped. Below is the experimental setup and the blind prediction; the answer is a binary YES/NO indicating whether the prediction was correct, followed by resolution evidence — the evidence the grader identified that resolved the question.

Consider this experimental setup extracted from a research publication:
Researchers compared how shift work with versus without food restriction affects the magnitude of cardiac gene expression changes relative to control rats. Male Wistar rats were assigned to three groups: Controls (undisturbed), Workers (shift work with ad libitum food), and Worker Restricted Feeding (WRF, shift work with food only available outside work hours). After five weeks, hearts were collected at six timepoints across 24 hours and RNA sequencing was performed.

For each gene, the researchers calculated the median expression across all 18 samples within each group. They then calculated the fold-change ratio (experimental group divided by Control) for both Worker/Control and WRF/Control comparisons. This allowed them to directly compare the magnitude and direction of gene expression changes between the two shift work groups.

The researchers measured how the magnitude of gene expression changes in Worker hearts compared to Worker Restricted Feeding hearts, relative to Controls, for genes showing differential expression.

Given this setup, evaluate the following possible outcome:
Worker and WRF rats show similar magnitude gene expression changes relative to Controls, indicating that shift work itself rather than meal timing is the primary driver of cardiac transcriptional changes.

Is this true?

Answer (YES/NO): NO